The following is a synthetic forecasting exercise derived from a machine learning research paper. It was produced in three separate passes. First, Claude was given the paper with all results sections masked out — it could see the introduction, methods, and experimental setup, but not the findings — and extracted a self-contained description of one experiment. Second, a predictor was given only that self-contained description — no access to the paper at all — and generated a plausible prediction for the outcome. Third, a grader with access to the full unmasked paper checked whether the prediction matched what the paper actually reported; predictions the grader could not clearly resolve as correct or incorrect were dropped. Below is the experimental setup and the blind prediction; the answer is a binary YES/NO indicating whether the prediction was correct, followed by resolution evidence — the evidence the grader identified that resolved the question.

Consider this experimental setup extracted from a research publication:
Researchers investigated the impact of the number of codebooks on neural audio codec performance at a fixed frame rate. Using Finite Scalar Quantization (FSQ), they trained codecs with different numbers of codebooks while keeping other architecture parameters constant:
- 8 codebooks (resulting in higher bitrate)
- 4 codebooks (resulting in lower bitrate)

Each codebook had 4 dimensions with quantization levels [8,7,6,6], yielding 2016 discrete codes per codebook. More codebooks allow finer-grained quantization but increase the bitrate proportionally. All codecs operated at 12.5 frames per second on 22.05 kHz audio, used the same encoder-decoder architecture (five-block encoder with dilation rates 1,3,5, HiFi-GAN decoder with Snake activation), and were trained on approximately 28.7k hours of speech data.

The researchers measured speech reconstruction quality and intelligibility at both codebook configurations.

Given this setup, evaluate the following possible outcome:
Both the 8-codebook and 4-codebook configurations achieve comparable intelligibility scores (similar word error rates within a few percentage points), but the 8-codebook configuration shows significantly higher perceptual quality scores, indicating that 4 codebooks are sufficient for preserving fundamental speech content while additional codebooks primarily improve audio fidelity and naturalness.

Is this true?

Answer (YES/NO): NO